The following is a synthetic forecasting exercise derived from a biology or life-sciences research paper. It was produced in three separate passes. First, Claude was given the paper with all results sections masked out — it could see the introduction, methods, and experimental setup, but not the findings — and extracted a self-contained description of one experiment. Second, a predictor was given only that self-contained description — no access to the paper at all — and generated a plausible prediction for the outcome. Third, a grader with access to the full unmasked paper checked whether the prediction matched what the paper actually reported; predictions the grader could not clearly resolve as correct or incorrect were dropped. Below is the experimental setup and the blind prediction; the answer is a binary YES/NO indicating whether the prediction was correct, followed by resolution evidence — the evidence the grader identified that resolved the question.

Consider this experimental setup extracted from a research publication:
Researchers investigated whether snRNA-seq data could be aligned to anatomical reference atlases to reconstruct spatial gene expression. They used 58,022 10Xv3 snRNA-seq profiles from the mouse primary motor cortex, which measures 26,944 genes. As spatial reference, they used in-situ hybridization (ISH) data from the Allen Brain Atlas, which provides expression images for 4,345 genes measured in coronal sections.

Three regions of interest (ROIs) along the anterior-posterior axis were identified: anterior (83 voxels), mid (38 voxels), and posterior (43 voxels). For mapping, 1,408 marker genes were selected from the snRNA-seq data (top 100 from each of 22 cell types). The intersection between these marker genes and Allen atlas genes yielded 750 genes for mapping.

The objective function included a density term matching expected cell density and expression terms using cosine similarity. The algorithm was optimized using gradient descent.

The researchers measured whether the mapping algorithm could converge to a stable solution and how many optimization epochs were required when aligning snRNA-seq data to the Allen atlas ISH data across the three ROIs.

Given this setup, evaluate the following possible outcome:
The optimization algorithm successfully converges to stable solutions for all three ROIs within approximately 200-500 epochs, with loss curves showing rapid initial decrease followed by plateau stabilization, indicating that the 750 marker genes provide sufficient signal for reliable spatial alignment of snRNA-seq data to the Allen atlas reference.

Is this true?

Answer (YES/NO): NO